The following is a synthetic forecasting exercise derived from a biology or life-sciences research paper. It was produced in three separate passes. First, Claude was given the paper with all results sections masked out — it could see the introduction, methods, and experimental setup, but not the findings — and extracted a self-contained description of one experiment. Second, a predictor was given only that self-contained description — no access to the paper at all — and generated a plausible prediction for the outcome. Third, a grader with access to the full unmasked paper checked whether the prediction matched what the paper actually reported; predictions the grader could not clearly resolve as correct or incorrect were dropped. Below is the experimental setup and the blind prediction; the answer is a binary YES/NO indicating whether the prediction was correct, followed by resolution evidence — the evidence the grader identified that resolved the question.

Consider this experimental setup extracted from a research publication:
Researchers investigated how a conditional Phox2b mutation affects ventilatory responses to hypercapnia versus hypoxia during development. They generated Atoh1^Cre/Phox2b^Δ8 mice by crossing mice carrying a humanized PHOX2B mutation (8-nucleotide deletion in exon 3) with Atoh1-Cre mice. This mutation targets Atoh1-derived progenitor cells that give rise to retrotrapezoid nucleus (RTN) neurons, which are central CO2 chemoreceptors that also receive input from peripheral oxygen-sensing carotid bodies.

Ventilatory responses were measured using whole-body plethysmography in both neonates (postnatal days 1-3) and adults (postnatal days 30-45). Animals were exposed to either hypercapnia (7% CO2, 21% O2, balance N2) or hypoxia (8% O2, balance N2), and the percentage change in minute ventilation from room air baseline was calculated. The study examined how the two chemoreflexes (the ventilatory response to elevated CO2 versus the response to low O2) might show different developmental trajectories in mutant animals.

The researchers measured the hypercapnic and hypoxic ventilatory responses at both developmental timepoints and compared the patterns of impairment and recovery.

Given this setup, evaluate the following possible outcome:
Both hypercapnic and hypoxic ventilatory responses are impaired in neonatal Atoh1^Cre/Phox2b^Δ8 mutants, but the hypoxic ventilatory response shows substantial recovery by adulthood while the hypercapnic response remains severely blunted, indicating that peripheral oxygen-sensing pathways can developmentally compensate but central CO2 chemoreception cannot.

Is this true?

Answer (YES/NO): NO